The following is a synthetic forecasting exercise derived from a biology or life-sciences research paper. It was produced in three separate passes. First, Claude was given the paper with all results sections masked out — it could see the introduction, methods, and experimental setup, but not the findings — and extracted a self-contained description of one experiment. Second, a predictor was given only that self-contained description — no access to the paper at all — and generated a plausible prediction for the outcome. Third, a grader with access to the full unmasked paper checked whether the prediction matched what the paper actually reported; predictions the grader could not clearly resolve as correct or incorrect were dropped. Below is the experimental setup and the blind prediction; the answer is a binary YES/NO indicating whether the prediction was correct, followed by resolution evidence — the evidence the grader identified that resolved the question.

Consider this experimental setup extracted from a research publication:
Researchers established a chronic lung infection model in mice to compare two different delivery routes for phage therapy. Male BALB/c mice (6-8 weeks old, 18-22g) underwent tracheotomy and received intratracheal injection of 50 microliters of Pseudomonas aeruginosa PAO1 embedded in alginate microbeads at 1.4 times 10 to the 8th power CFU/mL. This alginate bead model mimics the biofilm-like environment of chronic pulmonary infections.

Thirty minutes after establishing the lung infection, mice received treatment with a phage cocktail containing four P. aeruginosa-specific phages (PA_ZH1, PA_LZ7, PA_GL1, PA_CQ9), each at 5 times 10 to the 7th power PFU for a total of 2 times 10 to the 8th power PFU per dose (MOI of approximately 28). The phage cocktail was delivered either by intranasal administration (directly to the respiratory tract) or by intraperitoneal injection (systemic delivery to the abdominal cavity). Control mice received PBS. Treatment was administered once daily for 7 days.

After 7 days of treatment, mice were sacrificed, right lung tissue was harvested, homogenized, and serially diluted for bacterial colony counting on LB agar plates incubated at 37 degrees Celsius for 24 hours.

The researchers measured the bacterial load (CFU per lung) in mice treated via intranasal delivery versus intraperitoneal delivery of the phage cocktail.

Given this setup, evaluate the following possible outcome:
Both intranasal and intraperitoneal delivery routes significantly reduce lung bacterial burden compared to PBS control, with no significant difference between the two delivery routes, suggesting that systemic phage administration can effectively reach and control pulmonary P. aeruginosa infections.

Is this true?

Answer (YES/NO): YES